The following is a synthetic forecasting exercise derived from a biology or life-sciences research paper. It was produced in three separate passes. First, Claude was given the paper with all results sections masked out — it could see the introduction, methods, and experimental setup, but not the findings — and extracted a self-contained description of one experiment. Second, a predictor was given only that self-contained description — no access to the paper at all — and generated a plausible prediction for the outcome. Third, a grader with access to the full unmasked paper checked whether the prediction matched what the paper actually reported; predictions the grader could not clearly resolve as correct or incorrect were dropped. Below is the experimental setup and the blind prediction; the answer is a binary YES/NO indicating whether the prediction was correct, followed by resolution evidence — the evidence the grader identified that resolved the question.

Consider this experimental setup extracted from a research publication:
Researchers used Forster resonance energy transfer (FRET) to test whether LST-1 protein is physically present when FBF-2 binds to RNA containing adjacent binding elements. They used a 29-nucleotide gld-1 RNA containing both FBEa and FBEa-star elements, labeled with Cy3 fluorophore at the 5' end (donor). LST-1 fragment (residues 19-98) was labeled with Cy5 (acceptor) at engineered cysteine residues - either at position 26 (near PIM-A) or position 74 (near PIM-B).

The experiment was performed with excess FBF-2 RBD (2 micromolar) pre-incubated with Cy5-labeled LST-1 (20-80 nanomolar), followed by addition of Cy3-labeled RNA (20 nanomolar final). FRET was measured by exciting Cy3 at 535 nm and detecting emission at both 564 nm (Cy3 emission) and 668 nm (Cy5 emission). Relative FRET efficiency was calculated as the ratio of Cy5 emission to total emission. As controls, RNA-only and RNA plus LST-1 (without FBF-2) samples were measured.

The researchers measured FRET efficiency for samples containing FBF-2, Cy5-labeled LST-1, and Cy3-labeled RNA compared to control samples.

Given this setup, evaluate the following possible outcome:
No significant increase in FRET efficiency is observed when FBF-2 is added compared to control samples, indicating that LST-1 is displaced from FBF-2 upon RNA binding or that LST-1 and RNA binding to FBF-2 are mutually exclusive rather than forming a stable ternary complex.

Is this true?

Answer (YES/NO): NO